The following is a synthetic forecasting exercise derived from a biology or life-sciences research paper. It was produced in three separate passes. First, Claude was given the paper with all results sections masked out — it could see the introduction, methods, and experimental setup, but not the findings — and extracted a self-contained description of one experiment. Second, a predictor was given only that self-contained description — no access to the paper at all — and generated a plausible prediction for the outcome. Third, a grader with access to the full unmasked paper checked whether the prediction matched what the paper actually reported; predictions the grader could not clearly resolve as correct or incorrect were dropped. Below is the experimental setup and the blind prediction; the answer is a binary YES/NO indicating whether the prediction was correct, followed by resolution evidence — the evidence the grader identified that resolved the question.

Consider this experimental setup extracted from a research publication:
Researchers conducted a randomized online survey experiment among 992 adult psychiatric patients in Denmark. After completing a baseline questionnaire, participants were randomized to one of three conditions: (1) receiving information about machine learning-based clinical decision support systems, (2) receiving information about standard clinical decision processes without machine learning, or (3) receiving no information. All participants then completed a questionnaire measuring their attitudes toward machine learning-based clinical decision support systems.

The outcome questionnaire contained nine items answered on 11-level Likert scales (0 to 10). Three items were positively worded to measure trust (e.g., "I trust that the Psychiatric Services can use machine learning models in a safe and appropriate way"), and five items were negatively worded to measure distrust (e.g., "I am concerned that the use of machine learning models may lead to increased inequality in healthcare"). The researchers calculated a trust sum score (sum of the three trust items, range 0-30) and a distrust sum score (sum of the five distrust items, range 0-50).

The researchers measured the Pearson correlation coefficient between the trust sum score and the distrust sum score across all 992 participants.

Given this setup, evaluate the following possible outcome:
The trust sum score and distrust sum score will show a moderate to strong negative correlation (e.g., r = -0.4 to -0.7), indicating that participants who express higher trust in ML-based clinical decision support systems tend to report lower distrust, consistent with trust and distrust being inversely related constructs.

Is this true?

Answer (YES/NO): YES